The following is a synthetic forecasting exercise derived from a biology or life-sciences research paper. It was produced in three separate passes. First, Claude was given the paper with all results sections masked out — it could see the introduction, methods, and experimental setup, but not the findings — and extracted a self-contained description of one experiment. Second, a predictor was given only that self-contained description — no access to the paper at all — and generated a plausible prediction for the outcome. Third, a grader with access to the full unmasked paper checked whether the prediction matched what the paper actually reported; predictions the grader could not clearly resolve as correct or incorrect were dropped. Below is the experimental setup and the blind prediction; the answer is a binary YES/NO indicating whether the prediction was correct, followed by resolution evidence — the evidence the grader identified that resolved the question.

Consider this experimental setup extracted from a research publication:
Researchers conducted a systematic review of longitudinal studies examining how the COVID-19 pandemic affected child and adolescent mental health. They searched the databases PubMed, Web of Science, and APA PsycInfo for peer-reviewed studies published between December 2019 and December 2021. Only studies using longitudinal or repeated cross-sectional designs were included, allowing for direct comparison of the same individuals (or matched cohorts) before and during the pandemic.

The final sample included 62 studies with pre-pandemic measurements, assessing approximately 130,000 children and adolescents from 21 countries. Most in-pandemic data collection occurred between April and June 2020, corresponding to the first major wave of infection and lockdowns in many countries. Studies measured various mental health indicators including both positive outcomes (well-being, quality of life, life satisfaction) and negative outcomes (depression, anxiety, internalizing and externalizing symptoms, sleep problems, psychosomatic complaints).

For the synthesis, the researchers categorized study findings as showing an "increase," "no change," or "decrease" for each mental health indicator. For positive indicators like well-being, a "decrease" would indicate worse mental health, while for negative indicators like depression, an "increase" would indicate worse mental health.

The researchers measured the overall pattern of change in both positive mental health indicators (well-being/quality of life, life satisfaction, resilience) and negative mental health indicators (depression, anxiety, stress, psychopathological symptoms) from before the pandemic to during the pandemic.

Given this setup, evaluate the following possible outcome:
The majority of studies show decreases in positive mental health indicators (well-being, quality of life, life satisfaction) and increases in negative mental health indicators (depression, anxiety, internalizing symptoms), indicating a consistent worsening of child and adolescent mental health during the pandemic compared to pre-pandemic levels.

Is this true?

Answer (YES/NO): NO